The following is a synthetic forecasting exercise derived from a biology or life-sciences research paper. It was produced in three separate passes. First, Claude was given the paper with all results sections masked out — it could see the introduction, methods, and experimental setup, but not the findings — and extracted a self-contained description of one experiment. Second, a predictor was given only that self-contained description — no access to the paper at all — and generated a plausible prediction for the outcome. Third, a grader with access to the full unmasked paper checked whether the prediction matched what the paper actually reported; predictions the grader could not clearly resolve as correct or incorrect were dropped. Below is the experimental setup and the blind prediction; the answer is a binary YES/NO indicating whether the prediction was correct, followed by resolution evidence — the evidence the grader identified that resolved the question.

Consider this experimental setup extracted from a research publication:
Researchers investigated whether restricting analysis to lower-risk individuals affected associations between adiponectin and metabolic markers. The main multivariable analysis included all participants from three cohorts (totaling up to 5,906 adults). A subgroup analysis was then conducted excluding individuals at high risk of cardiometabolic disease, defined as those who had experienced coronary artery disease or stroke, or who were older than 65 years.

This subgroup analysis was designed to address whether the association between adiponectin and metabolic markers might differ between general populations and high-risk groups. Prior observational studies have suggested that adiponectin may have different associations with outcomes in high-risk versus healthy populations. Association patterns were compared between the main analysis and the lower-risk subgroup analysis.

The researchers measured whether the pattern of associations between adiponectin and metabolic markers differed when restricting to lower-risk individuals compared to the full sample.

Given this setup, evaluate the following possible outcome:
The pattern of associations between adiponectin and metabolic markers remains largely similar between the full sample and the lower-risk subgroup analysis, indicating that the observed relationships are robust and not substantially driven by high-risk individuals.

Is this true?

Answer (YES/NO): YES